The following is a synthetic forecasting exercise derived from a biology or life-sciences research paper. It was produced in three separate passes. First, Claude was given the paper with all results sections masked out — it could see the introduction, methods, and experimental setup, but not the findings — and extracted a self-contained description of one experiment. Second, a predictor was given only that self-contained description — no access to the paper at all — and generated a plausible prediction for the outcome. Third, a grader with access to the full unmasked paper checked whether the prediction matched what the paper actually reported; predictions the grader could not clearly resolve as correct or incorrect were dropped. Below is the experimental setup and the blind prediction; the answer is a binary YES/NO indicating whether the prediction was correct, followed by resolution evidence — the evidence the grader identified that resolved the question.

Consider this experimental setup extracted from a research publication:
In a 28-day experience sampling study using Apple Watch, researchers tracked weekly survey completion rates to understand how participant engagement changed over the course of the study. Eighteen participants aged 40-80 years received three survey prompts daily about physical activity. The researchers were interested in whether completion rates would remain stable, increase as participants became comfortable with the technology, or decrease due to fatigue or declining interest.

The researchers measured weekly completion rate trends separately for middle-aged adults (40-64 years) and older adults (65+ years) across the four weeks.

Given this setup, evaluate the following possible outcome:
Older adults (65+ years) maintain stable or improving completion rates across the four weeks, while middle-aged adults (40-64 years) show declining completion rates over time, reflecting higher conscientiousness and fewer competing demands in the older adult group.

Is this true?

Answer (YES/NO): YES